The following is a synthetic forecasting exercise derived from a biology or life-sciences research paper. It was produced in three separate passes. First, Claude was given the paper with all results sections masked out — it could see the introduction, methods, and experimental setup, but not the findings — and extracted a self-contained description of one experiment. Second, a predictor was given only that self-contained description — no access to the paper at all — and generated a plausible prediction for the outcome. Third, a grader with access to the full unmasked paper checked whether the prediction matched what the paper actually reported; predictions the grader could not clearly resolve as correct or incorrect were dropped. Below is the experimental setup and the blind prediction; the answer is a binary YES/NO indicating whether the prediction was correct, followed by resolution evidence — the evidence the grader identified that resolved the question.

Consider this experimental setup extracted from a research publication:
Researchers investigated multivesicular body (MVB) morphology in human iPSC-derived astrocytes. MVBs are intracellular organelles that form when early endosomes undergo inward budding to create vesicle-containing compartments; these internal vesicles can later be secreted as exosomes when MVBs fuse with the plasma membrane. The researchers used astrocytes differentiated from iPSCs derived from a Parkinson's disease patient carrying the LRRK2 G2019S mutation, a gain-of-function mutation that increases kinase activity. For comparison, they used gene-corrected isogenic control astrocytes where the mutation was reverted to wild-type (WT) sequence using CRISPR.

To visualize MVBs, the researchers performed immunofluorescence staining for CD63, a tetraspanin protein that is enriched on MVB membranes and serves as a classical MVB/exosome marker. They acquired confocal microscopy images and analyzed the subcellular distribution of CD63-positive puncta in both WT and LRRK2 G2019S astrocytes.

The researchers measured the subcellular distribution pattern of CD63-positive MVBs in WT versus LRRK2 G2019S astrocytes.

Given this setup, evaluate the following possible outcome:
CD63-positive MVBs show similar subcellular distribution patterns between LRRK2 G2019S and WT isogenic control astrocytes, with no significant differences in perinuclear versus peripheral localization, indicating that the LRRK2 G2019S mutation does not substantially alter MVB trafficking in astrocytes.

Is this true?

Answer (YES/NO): NO